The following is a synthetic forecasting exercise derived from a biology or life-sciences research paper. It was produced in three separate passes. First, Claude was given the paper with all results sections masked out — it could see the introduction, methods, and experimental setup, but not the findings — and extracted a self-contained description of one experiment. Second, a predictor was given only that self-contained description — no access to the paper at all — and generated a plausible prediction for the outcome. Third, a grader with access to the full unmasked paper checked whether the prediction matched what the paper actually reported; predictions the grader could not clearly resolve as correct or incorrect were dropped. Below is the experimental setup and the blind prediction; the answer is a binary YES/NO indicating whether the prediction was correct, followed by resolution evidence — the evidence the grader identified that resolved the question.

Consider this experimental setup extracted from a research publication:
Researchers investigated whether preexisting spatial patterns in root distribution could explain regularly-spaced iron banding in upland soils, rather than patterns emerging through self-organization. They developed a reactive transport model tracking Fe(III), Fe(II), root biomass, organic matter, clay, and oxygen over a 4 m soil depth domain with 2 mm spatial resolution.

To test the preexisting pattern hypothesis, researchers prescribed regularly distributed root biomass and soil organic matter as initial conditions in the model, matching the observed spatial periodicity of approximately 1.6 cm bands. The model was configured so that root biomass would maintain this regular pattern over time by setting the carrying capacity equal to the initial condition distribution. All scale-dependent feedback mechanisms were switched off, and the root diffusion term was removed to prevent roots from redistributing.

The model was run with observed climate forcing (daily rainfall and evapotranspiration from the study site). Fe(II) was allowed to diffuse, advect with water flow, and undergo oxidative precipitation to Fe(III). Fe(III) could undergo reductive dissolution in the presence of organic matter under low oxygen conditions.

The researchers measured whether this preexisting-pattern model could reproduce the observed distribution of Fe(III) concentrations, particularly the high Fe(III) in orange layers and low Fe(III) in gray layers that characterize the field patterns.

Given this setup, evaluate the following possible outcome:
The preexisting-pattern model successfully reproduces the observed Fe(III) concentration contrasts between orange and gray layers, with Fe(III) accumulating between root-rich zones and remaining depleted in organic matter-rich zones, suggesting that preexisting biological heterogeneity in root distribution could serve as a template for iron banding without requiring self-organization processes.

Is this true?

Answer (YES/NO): NO